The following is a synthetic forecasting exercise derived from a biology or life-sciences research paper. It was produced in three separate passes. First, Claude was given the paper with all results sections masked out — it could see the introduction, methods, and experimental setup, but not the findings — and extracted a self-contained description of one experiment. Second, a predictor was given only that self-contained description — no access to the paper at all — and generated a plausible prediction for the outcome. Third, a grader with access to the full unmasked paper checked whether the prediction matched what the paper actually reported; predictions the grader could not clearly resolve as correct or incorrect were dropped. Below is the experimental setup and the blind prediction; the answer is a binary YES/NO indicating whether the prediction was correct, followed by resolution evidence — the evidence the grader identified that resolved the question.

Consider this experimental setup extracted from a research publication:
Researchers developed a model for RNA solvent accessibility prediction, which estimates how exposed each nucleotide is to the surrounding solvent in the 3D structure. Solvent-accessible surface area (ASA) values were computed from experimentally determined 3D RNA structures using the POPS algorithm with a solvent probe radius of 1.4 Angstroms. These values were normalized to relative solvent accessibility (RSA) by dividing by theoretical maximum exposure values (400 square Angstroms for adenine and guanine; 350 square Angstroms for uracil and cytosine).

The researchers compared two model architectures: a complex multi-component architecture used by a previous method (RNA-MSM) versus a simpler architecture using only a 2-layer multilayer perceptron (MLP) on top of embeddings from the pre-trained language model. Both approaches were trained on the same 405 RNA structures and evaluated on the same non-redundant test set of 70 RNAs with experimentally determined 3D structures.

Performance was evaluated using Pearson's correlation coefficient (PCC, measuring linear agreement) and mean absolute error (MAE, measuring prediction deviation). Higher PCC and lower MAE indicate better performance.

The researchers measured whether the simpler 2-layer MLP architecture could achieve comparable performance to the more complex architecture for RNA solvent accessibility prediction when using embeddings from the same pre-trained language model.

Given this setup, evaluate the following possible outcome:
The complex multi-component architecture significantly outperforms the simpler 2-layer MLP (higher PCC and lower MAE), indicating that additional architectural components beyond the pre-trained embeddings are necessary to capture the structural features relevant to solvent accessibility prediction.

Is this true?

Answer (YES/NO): NO